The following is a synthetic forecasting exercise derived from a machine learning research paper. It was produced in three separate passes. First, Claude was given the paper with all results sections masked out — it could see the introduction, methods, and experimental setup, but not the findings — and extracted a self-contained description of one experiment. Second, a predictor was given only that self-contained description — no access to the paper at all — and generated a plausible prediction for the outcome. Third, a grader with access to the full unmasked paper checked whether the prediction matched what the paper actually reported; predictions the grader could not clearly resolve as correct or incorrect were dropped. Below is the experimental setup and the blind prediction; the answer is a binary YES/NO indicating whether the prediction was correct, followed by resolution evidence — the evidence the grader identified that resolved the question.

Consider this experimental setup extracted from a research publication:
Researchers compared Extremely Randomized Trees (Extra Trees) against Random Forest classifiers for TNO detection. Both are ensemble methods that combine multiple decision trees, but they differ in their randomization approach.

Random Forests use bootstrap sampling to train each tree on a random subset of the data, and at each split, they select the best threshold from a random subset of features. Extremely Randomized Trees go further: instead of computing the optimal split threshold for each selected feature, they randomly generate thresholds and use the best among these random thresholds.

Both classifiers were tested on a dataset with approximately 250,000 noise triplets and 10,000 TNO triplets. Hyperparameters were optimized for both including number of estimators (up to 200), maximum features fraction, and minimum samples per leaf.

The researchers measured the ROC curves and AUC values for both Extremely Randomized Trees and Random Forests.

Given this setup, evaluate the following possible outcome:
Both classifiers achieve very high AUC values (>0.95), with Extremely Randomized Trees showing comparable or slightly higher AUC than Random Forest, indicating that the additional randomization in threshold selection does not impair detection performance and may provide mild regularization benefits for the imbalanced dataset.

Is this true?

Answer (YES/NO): NO